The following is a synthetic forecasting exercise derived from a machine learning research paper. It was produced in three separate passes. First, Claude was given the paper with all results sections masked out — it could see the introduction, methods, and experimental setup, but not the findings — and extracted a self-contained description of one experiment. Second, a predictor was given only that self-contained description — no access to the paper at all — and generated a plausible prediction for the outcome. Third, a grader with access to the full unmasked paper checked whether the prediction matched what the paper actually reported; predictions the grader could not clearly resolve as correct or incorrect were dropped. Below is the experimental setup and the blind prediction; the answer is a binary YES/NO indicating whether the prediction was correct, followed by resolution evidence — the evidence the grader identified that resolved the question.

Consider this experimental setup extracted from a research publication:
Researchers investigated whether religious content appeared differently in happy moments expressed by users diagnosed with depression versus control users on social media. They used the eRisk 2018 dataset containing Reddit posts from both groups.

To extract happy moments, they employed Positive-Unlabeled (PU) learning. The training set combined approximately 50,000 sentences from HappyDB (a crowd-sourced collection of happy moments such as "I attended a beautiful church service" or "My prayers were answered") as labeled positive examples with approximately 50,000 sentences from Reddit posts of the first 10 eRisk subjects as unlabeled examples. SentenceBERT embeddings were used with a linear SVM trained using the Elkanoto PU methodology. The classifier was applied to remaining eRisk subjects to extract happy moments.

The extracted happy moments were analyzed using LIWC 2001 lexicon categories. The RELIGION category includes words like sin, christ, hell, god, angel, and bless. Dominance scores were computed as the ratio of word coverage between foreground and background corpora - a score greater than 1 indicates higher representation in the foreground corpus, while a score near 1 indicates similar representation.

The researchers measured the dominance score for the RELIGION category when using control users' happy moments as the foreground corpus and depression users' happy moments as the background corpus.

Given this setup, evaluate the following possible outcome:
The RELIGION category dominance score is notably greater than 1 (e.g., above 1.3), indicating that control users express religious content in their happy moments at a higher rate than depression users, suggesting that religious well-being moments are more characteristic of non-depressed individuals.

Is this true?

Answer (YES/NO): NO